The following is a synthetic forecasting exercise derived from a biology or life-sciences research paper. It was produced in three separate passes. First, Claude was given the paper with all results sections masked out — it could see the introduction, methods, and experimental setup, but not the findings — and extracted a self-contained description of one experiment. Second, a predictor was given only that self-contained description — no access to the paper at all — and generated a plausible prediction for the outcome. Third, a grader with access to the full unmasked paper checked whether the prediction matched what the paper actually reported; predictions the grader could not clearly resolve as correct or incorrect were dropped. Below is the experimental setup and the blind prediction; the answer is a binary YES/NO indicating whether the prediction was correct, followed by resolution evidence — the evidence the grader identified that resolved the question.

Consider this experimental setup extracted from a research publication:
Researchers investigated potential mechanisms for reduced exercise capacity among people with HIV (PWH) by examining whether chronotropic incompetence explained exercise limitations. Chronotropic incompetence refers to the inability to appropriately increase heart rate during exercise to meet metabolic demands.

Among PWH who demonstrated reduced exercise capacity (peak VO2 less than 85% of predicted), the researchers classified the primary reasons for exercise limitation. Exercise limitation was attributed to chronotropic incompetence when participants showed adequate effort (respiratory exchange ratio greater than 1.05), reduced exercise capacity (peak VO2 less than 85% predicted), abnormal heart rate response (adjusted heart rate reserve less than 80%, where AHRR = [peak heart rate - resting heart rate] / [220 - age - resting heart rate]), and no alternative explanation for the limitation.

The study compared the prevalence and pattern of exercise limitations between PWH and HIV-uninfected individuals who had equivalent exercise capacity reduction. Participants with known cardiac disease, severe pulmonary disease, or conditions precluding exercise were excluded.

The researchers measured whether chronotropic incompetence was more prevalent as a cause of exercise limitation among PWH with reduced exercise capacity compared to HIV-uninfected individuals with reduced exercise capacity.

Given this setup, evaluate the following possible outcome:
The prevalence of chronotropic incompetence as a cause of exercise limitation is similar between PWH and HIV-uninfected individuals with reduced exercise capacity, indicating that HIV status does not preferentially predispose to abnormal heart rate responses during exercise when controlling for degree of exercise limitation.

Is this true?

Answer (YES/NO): NO